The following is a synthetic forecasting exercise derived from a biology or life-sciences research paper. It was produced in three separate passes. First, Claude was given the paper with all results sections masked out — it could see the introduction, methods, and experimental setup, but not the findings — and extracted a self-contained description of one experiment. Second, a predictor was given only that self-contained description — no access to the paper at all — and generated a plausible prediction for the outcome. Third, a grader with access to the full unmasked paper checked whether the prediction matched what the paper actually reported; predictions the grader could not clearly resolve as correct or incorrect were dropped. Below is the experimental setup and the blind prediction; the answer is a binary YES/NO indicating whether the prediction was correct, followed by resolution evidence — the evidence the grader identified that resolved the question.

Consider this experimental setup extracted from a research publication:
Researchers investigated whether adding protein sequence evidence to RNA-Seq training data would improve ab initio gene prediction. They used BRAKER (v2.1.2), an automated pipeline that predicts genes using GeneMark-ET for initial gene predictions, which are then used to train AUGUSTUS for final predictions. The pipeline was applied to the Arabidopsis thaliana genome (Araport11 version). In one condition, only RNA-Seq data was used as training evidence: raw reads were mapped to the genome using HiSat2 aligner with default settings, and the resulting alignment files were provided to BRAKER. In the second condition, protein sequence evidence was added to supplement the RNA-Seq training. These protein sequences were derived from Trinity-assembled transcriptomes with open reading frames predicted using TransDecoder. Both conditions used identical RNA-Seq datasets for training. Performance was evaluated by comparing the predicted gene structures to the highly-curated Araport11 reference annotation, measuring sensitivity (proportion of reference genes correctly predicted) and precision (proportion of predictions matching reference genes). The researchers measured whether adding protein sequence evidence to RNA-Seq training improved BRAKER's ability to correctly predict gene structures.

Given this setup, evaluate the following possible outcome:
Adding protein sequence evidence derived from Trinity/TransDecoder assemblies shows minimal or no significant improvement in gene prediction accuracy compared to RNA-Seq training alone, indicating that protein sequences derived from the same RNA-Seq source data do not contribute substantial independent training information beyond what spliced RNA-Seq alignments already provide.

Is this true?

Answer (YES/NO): YES